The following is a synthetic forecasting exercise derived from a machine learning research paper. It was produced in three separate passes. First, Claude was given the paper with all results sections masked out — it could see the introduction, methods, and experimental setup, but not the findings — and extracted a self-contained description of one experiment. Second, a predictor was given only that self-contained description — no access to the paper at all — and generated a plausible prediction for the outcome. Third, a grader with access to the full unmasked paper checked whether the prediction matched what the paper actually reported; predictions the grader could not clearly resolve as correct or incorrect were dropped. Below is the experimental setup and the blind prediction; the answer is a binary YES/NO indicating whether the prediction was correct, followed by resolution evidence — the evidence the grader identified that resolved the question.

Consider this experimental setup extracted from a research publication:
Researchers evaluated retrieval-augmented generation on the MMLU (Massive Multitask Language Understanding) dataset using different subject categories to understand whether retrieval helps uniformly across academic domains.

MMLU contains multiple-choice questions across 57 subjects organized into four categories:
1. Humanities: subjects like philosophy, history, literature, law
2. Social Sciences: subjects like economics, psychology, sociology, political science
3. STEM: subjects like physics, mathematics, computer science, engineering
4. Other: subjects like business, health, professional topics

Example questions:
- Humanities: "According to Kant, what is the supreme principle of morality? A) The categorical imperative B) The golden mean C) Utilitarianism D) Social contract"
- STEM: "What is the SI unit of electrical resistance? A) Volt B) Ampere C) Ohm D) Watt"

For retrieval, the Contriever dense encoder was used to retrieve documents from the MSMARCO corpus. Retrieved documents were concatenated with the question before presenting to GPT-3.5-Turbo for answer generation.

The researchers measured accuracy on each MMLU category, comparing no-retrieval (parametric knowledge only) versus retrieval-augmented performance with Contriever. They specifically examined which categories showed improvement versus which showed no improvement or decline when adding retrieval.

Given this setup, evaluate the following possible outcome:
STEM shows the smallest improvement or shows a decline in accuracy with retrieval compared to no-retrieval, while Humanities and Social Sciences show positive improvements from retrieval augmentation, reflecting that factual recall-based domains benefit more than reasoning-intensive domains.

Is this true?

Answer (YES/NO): NO